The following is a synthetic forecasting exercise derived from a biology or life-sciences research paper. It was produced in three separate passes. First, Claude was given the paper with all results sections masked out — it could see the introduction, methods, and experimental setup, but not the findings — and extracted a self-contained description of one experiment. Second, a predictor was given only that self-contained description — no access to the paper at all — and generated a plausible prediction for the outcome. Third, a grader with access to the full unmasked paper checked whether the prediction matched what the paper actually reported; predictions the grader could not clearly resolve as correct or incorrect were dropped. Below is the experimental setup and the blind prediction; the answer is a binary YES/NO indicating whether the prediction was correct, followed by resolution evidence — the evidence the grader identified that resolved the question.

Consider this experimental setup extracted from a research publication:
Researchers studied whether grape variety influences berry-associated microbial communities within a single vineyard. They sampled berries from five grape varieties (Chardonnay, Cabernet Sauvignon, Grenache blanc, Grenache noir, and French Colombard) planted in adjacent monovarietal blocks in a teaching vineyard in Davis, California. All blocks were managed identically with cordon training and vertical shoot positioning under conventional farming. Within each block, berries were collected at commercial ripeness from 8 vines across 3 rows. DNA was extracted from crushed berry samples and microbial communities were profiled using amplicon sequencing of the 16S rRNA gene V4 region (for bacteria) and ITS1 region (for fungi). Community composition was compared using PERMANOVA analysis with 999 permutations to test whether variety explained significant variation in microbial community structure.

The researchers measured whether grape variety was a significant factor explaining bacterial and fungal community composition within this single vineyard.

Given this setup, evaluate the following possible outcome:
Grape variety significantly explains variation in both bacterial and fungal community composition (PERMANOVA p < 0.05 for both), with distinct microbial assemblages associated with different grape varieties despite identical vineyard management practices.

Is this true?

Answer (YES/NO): YES